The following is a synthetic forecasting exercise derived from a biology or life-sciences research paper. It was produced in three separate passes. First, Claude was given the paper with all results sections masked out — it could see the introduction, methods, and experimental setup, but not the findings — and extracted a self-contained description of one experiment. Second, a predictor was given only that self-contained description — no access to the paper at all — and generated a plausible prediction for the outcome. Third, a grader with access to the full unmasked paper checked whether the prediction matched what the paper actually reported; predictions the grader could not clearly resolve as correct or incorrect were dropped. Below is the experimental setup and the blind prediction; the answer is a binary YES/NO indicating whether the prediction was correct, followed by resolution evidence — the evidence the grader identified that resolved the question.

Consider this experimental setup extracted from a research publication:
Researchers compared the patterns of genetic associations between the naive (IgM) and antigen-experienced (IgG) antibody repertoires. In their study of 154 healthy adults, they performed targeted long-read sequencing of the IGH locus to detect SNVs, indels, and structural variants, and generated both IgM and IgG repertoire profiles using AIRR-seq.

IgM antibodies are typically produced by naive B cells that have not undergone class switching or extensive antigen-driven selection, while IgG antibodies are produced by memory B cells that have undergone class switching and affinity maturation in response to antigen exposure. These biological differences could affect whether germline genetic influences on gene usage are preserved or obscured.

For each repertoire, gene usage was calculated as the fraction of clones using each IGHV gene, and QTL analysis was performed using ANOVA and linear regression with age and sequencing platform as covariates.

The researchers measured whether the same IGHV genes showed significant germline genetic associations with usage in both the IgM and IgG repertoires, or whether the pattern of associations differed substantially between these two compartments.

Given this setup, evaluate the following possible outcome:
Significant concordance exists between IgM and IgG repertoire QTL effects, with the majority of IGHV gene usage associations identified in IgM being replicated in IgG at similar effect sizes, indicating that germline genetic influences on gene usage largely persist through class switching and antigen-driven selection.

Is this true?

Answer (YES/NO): YES